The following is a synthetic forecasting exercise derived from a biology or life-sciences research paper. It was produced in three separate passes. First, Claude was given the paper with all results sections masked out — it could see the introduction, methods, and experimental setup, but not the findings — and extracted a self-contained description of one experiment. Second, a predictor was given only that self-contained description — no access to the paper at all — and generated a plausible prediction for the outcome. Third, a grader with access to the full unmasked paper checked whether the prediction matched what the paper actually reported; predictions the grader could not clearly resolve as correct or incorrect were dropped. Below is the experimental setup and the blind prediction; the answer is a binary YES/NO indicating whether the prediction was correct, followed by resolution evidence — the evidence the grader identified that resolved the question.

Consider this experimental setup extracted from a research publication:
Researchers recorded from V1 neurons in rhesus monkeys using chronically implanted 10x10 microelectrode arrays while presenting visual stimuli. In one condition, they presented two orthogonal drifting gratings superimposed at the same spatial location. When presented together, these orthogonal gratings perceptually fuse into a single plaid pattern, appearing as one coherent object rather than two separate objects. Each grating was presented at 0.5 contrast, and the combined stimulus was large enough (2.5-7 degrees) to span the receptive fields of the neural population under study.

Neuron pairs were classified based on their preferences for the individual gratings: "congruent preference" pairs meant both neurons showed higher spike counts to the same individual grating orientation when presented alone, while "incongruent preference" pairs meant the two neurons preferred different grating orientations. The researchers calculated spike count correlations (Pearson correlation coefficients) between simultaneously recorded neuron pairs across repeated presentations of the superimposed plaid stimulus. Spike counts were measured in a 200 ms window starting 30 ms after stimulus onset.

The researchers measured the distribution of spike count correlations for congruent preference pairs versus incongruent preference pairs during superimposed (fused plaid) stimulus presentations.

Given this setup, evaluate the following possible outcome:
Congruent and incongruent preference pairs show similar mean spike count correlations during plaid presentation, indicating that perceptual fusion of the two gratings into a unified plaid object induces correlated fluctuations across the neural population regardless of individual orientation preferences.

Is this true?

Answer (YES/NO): YES